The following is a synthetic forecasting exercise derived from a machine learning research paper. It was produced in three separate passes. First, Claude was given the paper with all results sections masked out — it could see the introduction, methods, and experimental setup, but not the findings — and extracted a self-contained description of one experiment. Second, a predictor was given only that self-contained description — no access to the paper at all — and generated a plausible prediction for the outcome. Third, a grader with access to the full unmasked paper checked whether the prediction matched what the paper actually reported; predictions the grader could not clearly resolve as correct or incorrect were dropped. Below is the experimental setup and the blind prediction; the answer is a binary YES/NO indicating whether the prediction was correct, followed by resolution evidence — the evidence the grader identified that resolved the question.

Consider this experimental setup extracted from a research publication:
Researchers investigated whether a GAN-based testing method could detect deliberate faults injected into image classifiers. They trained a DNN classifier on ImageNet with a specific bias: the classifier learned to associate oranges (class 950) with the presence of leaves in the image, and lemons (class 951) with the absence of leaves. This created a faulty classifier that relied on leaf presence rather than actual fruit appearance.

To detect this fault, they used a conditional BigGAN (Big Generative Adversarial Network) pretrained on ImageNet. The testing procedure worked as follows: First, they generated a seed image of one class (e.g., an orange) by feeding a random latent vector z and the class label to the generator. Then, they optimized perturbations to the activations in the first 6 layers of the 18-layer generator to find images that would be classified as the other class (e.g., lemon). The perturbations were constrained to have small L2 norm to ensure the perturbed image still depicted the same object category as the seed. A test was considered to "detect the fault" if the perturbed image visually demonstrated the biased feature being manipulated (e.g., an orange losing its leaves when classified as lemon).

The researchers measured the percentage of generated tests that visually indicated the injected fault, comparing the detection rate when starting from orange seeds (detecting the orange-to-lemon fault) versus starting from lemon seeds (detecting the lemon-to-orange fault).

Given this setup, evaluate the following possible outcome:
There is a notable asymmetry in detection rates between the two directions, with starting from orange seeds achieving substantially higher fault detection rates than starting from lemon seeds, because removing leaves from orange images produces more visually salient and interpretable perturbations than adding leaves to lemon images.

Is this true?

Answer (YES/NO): YES